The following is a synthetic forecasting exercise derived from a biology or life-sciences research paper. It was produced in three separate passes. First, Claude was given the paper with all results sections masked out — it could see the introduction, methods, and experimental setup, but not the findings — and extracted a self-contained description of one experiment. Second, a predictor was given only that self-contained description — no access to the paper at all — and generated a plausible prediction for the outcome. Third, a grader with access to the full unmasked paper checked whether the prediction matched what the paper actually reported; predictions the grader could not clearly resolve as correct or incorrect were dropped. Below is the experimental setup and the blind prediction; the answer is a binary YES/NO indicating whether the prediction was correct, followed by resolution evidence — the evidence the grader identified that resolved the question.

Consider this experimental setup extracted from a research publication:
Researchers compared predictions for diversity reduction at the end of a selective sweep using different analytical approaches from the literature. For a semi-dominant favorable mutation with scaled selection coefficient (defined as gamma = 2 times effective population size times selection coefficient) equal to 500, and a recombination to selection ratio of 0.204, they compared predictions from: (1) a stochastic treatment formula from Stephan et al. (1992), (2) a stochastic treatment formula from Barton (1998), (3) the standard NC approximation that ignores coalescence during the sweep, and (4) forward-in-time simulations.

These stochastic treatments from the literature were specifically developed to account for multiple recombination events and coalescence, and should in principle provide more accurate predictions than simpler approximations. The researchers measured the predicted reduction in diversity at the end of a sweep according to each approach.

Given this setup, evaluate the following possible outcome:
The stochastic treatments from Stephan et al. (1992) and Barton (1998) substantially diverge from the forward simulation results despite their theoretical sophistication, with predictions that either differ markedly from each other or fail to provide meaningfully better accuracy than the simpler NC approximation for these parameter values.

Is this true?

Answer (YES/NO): YES